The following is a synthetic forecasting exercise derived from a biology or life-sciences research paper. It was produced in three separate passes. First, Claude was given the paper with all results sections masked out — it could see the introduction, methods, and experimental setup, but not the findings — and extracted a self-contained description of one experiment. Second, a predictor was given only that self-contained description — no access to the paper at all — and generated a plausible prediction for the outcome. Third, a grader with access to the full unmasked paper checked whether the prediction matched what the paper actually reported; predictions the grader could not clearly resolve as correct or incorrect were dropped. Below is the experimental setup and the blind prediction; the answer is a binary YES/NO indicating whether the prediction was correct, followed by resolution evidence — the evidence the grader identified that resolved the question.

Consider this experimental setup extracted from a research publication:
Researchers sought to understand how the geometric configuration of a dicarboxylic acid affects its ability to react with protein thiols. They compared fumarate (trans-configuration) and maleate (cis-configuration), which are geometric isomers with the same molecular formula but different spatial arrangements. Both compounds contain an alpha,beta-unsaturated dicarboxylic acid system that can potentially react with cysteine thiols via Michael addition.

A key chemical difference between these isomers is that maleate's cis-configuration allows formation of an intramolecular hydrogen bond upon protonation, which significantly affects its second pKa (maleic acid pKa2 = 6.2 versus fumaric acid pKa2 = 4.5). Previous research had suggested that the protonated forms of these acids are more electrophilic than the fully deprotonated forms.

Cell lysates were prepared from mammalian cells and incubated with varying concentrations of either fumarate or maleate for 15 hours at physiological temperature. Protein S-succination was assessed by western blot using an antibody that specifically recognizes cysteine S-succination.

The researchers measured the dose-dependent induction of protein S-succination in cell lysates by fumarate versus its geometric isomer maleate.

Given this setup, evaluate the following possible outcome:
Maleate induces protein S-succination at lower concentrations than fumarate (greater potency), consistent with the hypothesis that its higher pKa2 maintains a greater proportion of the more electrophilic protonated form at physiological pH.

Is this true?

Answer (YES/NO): YES